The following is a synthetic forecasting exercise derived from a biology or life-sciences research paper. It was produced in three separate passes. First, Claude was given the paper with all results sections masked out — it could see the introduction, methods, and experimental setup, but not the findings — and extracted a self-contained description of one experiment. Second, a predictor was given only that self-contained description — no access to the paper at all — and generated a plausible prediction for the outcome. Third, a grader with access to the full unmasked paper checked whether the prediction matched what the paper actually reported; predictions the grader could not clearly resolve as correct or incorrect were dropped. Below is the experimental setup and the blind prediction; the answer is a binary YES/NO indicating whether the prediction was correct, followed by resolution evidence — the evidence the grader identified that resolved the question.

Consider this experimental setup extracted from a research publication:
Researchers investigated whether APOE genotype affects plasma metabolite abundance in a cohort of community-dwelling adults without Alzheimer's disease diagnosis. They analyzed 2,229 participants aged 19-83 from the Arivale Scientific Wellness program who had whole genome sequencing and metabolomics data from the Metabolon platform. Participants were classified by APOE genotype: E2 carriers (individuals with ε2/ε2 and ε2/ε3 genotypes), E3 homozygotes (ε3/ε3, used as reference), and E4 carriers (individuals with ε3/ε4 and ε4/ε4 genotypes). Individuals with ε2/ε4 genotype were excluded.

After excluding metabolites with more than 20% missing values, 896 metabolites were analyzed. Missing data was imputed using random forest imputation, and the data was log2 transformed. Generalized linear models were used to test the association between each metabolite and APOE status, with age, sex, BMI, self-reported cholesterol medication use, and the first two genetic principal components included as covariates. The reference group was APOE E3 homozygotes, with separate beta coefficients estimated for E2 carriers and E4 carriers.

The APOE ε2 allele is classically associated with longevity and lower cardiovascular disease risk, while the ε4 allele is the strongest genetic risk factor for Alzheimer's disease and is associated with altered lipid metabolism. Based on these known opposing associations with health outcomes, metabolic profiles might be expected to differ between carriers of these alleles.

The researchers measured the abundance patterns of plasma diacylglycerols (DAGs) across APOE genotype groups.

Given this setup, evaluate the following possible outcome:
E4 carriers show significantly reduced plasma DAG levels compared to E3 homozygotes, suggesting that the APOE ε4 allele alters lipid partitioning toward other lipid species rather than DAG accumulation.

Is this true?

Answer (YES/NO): NO